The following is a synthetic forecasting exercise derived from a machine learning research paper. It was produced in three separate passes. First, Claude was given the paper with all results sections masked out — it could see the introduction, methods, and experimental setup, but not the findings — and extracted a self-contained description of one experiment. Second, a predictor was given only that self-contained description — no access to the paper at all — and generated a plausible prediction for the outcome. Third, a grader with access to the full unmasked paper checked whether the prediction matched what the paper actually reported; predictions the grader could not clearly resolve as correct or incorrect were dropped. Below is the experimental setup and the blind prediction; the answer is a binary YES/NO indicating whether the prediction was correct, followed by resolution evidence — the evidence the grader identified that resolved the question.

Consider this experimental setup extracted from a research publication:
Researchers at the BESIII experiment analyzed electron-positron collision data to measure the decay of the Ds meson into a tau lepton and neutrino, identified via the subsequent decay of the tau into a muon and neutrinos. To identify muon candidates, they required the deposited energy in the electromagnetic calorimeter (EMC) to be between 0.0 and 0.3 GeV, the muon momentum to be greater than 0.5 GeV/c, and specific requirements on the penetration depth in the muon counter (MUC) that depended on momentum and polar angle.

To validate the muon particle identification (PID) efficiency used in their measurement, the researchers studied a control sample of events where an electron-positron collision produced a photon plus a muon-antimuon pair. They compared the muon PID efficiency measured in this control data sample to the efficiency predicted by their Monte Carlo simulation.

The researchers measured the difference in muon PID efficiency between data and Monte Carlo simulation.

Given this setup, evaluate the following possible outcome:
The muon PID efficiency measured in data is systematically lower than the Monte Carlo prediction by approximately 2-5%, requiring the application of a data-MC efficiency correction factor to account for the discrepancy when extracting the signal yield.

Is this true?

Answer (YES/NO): NO